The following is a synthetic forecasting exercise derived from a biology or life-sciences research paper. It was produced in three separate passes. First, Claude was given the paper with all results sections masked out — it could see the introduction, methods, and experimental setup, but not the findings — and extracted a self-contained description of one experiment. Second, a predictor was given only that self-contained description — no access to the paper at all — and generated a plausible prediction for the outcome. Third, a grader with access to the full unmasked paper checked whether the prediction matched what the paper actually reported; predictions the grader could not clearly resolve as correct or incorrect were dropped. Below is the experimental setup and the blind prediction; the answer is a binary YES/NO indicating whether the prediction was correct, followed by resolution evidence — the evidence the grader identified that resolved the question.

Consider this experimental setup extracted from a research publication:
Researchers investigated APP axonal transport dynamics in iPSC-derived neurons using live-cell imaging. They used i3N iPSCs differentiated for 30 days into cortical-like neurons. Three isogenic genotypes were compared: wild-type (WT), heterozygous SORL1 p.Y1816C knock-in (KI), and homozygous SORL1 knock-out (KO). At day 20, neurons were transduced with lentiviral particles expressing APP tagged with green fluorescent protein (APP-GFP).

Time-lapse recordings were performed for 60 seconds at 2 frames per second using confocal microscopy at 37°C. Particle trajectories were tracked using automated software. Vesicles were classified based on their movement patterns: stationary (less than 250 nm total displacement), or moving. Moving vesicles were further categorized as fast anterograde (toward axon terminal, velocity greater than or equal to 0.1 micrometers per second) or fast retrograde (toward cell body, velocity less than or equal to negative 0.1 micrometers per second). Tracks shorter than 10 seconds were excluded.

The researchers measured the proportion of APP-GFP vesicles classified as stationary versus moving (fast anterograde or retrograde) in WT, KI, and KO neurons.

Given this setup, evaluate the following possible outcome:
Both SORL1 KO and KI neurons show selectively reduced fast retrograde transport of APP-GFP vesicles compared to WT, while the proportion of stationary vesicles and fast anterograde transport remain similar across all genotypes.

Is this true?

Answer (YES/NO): NO